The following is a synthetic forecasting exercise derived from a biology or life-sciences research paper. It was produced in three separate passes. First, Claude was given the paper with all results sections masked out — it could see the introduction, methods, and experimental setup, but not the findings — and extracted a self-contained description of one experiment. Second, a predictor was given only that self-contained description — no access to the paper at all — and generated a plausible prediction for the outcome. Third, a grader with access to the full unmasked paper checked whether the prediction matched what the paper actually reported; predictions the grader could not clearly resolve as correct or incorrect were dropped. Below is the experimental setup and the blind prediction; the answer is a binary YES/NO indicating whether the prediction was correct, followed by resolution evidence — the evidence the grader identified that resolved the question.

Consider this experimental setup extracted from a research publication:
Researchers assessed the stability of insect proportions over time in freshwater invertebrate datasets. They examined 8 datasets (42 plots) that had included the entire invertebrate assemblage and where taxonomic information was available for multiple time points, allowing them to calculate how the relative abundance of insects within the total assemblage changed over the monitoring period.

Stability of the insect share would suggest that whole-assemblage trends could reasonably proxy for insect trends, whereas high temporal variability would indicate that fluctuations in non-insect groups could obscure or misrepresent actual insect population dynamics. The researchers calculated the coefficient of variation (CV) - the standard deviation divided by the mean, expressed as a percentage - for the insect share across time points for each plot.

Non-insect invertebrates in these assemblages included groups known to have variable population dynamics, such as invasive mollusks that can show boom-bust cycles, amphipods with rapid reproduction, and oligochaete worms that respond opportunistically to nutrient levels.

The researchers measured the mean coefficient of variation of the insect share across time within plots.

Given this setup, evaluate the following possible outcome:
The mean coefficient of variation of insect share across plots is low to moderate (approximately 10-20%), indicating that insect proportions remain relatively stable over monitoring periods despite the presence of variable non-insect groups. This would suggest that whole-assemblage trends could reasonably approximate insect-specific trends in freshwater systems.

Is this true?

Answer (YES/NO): NO